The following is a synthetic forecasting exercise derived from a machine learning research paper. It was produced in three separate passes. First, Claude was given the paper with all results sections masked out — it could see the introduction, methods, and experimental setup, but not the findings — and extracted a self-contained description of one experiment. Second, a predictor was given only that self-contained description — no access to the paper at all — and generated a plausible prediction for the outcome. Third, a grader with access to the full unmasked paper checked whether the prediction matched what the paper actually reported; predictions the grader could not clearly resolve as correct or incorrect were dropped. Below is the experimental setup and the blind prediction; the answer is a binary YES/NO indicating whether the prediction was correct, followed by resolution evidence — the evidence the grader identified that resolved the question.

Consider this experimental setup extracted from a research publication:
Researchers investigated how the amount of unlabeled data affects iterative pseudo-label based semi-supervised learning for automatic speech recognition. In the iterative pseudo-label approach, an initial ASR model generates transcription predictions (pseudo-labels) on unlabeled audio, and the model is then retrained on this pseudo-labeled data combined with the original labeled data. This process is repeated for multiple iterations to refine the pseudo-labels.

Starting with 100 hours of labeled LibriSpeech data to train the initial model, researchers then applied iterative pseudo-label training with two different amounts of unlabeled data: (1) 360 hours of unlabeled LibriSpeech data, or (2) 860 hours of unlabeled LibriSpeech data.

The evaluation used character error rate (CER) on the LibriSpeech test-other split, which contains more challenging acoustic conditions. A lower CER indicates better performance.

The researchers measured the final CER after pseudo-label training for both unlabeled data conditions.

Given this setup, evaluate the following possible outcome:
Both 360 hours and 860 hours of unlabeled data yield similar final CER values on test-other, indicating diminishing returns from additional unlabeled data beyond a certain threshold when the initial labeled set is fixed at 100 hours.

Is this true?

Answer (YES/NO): NO